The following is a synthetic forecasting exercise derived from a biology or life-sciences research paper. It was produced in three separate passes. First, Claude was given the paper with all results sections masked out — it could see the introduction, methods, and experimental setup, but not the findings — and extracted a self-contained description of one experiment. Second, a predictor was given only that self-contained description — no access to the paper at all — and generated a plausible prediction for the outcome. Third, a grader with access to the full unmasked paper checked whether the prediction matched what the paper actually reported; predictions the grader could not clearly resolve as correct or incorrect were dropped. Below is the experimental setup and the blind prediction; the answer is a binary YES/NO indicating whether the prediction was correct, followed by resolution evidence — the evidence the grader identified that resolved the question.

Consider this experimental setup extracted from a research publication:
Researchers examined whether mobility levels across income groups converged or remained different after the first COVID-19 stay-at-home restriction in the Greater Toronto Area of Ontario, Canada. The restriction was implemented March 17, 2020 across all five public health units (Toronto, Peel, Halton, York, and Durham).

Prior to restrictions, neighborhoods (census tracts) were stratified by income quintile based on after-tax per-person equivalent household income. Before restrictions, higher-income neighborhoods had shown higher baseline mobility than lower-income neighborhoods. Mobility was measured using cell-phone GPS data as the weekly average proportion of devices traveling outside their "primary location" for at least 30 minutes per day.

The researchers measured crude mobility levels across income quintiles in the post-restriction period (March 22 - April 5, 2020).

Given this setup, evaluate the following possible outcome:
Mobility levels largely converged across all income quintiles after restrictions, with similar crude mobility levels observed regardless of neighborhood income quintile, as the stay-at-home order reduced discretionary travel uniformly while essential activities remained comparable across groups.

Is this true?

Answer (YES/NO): NO